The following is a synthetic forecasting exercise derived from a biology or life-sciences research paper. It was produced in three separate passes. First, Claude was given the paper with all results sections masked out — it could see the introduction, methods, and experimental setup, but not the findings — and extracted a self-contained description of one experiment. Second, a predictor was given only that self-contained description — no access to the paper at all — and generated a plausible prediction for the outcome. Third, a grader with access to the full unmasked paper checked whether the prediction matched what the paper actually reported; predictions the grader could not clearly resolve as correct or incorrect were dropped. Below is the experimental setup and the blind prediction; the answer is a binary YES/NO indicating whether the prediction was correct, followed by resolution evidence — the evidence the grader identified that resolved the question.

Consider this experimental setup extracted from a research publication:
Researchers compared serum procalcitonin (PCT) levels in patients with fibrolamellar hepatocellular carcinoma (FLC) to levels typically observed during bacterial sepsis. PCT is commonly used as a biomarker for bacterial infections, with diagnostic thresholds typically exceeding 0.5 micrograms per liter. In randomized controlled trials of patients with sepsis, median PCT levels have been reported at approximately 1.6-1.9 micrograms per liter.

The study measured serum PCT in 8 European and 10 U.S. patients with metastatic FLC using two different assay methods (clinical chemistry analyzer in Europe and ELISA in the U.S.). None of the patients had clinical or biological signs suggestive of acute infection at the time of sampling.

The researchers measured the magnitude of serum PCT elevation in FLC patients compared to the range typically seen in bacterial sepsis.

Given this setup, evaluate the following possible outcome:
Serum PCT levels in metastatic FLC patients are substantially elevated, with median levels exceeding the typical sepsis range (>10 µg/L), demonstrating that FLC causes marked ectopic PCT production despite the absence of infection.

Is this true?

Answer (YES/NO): YES